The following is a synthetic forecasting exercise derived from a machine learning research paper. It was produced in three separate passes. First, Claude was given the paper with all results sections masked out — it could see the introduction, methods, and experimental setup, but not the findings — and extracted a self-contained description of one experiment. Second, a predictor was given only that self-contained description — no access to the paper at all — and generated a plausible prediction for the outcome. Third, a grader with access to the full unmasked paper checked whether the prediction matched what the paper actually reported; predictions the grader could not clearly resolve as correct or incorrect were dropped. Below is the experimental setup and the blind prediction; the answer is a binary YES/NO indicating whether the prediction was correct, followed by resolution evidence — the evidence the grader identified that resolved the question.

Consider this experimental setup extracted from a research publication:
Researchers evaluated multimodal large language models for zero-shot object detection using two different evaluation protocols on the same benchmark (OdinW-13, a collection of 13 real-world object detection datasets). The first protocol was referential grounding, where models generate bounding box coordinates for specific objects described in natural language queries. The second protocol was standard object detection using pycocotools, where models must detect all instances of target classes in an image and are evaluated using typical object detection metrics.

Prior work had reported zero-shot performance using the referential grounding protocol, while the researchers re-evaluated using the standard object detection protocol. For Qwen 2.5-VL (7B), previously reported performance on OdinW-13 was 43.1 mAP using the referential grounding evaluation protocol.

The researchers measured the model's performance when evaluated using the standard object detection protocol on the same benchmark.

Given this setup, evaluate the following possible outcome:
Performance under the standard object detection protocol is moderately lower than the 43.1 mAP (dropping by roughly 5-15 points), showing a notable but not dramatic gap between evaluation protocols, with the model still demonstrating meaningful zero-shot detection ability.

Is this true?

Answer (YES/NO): YES